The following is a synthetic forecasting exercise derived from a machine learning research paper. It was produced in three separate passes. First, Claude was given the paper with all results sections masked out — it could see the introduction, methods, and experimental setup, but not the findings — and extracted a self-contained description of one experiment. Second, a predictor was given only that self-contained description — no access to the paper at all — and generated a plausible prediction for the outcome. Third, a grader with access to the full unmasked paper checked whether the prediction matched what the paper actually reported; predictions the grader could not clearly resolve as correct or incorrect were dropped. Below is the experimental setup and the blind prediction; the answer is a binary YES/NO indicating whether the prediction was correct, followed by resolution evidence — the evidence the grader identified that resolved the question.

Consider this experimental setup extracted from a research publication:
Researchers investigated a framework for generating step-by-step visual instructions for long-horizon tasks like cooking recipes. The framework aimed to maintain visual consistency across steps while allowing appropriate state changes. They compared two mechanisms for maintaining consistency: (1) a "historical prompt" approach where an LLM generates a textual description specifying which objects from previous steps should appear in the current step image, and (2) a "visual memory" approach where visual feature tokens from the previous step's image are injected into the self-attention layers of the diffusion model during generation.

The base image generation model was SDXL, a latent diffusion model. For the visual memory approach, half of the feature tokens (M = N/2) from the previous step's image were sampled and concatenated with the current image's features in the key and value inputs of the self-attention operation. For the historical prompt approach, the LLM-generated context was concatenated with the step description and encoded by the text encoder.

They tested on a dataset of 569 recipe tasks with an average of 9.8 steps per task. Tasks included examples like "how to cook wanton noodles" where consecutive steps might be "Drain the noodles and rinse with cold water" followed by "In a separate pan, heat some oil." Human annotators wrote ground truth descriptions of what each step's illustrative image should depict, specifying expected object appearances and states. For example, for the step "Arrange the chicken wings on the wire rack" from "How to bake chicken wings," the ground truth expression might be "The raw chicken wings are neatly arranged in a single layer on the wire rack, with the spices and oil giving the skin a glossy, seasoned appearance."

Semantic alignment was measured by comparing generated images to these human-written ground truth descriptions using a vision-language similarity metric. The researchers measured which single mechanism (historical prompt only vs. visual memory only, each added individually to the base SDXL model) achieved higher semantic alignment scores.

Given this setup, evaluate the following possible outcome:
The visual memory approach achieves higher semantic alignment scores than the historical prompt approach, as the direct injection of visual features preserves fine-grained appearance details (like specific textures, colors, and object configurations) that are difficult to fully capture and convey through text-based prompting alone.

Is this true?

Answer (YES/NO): NO